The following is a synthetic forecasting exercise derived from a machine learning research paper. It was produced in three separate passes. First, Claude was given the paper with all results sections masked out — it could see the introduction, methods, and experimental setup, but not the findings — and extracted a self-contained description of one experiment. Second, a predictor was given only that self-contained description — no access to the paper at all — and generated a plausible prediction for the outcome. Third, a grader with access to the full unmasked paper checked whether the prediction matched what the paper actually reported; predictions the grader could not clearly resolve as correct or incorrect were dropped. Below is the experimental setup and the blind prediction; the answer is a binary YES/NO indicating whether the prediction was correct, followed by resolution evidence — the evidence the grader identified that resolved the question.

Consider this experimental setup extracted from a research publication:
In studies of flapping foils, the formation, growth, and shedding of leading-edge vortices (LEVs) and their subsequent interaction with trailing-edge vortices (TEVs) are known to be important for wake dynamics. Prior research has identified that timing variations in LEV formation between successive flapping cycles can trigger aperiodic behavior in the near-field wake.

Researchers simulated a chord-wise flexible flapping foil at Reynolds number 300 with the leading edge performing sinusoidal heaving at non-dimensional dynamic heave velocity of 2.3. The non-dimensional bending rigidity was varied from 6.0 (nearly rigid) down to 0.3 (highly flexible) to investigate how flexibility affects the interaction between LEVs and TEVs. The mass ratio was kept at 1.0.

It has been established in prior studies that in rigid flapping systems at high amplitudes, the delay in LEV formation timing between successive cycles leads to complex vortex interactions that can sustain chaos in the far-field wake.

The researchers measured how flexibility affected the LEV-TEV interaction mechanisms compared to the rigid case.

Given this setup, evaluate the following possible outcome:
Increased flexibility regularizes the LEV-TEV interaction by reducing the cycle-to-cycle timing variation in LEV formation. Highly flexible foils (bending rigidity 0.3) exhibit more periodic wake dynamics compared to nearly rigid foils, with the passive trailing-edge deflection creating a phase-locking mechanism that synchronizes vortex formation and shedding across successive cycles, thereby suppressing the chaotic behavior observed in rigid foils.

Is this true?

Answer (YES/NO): NO